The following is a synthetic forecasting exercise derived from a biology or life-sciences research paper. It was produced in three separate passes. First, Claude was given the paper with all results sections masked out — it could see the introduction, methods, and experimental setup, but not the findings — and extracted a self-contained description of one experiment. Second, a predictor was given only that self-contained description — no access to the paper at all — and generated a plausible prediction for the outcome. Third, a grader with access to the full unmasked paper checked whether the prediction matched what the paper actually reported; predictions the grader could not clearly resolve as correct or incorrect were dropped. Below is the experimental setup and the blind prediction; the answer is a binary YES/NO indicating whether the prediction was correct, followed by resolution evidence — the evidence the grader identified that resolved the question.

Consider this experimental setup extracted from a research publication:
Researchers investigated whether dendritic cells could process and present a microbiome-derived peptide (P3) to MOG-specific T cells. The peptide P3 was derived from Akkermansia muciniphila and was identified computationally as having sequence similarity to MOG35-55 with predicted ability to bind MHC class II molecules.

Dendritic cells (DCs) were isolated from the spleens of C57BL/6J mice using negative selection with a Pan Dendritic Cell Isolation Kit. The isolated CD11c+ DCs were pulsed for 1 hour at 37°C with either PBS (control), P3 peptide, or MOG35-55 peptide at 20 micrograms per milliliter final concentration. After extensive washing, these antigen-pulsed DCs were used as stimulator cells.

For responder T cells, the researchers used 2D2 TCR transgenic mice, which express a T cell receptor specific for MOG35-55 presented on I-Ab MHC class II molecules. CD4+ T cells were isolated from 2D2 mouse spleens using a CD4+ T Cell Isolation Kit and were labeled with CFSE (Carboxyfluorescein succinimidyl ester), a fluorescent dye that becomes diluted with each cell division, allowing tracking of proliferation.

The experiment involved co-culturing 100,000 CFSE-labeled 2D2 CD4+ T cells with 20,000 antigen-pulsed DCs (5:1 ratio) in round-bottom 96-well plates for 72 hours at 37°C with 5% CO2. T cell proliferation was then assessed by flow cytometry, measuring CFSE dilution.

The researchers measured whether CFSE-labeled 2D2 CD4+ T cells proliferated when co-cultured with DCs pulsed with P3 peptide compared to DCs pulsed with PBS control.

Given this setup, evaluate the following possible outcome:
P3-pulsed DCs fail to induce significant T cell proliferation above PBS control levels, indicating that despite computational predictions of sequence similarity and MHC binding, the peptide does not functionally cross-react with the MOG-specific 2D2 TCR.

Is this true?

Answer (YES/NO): NO